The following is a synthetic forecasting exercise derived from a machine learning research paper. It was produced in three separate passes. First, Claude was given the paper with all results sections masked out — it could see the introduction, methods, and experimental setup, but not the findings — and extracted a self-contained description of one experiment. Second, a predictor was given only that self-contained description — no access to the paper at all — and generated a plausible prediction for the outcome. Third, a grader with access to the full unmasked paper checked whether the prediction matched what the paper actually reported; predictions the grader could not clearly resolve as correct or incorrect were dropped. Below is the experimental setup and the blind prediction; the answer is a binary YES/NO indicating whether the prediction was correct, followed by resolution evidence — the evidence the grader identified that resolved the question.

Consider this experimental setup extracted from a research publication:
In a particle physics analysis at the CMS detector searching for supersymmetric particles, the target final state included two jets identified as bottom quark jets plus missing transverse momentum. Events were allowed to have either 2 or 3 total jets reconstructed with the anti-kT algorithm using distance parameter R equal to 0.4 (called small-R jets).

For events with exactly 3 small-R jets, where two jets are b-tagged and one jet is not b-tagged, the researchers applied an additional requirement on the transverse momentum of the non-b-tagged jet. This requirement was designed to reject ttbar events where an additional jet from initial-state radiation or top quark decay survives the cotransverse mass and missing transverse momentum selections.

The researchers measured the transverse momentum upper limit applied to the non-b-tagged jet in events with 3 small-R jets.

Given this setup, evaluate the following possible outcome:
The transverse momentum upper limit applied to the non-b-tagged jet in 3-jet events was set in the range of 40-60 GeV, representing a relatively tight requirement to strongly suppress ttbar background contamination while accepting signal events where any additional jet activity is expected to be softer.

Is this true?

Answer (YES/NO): NO